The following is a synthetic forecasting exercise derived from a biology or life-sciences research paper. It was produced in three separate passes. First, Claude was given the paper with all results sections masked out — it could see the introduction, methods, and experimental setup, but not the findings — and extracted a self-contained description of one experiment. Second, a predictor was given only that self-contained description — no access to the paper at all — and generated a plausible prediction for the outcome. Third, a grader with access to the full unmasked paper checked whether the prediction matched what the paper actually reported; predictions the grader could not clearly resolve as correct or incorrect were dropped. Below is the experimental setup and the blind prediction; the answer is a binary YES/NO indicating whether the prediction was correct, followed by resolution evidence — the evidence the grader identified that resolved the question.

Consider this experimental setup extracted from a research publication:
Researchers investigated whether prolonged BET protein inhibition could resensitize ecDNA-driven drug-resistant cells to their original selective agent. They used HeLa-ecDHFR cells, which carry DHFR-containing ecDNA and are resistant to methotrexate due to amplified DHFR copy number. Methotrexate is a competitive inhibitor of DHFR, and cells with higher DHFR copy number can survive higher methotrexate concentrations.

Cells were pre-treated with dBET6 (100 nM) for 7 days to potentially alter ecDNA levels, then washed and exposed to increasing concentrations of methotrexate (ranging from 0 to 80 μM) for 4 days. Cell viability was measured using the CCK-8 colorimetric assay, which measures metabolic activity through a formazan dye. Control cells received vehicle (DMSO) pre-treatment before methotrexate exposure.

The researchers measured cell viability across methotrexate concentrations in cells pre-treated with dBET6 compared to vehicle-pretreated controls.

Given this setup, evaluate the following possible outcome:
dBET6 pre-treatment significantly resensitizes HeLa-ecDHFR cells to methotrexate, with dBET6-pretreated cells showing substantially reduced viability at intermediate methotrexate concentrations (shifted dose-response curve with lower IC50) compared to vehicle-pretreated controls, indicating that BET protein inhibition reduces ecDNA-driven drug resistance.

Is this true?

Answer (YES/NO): YES